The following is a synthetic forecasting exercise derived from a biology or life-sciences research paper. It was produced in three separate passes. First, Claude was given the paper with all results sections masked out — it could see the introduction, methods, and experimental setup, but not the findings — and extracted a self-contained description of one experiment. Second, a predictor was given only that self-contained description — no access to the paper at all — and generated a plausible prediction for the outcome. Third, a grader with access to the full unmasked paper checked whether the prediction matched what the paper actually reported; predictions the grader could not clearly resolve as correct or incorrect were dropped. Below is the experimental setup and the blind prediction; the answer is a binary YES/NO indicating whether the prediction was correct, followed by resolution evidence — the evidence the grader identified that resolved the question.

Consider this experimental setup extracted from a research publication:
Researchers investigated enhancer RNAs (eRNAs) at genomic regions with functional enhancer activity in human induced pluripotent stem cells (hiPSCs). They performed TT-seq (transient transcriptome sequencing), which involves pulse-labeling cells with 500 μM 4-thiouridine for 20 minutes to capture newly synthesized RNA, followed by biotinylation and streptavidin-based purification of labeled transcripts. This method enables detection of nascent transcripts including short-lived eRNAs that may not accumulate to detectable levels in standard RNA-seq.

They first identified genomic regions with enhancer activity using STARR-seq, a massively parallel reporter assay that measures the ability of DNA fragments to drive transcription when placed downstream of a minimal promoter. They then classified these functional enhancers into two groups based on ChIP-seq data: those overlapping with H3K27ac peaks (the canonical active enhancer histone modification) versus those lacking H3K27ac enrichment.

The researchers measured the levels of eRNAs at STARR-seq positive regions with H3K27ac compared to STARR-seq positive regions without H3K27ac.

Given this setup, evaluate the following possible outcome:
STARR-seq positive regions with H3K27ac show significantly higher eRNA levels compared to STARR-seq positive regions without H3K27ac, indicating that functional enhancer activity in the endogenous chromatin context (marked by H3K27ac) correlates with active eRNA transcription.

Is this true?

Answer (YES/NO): YES